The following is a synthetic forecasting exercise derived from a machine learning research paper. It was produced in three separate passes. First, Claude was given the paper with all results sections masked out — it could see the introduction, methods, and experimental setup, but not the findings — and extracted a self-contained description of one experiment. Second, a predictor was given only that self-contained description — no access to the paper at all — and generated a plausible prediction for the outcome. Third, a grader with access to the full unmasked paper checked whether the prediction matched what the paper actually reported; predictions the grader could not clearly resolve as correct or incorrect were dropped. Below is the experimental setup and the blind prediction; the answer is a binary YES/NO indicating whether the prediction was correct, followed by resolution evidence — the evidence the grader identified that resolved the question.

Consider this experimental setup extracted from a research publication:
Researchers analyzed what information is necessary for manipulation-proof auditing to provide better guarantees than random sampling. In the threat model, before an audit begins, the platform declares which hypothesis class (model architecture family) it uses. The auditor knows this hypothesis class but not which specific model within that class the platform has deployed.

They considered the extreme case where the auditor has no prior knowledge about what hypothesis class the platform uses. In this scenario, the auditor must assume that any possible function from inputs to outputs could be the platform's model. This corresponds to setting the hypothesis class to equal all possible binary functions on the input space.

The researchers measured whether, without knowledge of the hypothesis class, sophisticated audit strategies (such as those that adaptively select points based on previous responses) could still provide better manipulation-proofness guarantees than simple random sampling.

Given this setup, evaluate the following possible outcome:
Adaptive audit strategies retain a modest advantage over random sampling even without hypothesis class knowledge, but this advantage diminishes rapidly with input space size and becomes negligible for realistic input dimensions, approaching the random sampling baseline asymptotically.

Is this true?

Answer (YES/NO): NO